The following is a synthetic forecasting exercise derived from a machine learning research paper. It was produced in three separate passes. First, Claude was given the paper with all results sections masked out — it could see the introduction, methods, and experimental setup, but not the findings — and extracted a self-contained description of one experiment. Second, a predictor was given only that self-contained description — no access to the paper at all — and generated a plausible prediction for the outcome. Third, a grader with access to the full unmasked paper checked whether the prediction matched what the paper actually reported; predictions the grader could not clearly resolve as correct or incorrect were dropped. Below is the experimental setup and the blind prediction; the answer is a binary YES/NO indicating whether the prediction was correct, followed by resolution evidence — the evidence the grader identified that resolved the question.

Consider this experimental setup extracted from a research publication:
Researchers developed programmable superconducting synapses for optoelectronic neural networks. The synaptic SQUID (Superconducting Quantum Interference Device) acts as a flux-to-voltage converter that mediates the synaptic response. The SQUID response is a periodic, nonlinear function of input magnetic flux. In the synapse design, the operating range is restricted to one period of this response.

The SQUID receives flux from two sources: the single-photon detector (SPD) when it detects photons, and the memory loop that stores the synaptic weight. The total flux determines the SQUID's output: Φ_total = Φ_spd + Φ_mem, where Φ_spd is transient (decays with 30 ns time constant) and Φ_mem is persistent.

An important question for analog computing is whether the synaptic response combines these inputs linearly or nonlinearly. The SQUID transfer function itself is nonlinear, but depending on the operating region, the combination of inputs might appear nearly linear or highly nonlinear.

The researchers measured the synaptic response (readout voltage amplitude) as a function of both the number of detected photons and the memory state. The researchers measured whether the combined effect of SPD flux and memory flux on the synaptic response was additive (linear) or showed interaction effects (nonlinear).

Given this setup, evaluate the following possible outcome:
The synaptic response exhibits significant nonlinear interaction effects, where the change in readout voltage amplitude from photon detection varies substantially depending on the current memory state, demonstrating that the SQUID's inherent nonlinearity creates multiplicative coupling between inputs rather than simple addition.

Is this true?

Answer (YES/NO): NO